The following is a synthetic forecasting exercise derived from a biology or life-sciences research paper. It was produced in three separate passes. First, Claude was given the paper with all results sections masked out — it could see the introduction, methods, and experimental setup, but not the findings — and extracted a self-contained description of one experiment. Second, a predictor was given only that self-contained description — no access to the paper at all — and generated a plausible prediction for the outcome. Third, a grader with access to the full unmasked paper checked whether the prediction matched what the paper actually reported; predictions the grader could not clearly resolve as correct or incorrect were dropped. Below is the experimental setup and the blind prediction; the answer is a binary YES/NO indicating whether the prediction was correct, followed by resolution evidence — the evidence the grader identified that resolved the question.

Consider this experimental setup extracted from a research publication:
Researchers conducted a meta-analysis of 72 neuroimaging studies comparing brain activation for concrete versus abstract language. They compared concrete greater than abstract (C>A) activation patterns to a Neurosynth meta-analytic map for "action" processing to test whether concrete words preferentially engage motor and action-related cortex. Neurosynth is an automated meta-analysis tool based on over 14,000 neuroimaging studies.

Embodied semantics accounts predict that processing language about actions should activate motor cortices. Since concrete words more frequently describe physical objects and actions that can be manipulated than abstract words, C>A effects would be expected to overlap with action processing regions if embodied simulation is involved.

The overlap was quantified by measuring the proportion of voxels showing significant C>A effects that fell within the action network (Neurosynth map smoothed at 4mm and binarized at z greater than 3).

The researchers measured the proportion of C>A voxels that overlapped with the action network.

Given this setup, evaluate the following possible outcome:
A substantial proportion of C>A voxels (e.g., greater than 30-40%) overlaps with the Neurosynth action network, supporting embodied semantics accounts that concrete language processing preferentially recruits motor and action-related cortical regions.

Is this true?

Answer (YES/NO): NO